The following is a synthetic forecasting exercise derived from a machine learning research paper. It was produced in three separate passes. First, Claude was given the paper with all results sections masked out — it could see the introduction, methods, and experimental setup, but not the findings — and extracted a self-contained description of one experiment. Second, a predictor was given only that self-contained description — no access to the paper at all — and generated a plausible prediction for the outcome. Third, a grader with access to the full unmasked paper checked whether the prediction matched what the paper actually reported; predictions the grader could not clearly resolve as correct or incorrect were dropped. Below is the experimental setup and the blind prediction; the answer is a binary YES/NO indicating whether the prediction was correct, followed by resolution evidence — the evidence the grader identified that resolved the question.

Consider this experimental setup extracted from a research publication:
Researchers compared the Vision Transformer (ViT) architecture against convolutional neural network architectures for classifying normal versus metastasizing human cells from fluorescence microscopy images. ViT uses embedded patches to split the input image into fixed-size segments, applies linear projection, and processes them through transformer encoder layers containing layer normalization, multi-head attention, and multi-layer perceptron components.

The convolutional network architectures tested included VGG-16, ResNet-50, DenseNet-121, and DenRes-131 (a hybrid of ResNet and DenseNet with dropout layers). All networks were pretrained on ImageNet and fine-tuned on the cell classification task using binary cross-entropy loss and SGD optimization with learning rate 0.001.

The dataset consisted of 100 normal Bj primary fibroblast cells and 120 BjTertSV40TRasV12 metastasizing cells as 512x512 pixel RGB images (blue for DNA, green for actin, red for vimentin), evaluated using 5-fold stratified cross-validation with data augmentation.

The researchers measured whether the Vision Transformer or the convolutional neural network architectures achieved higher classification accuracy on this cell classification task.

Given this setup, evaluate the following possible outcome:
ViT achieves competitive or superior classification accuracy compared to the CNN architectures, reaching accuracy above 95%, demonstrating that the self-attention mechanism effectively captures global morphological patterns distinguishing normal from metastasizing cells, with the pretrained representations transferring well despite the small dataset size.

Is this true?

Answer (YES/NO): NO